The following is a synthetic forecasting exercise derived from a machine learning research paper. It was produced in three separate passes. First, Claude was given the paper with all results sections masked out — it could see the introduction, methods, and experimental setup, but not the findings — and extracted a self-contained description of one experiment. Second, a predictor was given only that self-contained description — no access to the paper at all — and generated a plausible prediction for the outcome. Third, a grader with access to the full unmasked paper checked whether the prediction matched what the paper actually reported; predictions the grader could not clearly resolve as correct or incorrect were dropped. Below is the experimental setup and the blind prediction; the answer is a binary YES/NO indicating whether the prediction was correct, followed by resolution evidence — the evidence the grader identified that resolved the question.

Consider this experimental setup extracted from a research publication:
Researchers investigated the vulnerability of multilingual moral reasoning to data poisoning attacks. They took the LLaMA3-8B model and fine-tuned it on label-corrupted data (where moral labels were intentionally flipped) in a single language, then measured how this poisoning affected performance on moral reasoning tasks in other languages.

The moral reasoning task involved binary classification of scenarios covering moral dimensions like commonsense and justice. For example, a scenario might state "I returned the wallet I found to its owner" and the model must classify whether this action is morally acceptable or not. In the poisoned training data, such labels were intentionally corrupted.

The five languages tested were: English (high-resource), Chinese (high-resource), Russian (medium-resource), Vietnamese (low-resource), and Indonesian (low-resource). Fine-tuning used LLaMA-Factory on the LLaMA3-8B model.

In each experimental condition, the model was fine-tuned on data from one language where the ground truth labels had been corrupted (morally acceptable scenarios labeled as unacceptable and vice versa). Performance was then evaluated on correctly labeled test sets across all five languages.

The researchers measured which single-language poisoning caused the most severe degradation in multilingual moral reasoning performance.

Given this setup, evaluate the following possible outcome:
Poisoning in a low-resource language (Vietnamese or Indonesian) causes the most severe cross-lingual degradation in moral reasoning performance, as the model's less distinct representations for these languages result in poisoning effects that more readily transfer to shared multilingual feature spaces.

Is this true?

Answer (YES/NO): YES